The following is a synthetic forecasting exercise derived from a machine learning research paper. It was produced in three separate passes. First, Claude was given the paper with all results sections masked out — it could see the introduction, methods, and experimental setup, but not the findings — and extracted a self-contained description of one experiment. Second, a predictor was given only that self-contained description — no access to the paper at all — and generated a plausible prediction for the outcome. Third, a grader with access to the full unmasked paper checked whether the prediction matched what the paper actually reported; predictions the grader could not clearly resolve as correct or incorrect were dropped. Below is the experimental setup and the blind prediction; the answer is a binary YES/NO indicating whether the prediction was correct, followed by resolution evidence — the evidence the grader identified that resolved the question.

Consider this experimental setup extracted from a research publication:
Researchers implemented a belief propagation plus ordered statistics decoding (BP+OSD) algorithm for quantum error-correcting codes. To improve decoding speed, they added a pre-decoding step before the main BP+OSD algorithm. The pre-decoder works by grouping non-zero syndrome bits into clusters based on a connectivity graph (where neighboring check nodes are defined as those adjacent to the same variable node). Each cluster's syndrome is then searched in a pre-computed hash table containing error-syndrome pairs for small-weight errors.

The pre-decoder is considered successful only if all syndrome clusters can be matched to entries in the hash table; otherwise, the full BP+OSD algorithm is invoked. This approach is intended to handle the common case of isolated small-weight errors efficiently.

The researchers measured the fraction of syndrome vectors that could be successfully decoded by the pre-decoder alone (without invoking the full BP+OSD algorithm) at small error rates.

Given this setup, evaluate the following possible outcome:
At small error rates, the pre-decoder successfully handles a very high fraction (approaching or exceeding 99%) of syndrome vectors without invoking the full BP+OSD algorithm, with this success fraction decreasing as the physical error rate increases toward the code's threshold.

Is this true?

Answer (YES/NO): NO